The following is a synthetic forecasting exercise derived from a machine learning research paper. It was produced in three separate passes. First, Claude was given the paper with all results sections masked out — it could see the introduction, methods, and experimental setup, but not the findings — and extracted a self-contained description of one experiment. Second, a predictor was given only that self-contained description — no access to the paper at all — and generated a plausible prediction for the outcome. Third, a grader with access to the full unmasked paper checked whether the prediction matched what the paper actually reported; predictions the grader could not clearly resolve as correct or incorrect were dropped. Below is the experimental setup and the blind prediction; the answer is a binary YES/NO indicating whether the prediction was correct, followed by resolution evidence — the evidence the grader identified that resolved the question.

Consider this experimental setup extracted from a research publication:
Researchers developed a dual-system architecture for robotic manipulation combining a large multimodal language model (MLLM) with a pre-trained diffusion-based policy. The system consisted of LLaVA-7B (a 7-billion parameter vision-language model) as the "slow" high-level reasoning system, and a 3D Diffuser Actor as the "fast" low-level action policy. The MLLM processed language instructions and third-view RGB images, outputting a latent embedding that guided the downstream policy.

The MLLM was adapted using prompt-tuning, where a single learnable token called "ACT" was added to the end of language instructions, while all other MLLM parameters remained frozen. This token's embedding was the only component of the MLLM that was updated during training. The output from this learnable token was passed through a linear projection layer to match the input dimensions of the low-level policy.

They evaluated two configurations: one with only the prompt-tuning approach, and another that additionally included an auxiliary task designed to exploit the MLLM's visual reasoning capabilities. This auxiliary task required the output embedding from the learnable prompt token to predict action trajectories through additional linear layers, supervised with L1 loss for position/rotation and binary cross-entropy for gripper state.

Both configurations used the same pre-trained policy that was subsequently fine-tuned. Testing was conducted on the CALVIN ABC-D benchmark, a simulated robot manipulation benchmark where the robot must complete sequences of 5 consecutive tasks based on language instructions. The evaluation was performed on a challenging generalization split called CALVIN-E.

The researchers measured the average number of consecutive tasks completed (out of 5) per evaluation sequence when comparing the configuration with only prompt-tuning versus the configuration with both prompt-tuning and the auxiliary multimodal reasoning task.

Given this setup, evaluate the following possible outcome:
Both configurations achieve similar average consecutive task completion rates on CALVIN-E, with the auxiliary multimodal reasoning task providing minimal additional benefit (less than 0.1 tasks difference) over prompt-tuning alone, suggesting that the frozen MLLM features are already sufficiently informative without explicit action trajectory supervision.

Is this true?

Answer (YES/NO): NO